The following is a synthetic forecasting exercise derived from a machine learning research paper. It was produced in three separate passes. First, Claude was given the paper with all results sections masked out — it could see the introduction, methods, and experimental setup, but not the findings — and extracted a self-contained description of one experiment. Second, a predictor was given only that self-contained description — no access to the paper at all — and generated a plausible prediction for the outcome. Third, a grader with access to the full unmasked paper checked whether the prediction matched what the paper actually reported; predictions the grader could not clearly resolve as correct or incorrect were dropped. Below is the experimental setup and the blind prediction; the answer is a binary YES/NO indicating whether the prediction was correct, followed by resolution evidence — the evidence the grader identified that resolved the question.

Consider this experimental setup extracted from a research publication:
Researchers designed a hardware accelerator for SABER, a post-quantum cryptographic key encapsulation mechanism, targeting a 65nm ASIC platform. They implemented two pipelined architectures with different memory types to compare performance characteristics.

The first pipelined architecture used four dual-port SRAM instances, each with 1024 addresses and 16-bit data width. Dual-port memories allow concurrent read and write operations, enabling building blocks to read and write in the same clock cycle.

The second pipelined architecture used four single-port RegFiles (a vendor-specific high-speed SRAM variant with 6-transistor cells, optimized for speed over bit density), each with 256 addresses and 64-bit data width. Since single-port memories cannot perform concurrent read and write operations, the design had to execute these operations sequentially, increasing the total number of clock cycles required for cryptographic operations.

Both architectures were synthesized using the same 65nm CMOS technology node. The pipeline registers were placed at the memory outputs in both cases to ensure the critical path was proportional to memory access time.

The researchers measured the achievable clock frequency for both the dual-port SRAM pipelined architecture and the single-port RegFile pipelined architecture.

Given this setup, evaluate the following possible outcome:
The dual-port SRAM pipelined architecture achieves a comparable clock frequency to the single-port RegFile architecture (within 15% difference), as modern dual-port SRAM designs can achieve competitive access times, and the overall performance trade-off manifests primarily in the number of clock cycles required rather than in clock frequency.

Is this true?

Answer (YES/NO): NO